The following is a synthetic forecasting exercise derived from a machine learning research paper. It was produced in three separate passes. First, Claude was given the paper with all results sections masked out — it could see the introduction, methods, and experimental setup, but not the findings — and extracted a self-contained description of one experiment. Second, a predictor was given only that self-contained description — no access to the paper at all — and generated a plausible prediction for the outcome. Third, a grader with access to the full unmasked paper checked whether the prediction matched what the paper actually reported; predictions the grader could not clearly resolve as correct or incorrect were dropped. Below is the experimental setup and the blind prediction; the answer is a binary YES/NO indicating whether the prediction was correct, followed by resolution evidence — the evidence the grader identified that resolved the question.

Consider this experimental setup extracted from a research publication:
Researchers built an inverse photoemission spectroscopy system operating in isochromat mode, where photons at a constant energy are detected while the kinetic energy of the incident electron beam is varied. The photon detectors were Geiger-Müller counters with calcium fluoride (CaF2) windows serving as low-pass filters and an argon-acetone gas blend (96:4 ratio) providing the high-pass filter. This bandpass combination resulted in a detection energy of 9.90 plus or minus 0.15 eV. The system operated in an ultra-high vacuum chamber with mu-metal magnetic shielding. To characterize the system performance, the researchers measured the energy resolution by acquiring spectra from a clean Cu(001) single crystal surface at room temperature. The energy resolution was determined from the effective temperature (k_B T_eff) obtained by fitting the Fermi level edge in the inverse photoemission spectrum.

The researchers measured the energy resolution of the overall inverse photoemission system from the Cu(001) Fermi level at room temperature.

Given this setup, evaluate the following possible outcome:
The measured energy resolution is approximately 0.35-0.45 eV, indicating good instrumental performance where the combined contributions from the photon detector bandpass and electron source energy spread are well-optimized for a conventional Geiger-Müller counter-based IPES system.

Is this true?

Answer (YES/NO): NO